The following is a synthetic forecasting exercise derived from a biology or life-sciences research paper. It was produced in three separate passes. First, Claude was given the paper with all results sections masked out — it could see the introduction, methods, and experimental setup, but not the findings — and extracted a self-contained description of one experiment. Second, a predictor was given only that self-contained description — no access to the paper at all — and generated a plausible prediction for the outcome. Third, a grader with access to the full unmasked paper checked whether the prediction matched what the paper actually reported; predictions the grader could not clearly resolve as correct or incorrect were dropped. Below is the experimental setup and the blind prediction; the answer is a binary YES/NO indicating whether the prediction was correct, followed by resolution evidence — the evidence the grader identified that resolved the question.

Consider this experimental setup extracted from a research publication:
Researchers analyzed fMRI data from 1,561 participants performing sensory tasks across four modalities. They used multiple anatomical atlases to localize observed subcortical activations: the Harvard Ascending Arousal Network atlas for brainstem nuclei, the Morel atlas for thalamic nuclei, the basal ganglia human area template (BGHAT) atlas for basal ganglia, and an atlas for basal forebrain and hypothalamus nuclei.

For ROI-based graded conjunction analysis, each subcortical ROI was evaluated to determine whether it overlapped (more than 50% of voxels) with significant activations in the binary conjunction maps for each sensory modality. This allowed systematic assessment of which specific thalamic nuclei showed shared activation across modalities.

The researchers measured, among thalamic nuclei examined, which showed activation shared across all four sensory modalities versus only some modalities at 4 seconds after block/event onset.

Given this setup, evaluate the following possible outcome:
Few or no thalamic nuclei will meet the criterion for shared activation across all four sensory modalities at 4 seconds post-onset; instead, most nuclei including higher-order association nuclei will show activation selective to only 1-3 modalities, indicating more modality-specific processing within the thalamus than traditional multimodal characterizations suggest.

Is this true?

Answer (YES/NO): NO